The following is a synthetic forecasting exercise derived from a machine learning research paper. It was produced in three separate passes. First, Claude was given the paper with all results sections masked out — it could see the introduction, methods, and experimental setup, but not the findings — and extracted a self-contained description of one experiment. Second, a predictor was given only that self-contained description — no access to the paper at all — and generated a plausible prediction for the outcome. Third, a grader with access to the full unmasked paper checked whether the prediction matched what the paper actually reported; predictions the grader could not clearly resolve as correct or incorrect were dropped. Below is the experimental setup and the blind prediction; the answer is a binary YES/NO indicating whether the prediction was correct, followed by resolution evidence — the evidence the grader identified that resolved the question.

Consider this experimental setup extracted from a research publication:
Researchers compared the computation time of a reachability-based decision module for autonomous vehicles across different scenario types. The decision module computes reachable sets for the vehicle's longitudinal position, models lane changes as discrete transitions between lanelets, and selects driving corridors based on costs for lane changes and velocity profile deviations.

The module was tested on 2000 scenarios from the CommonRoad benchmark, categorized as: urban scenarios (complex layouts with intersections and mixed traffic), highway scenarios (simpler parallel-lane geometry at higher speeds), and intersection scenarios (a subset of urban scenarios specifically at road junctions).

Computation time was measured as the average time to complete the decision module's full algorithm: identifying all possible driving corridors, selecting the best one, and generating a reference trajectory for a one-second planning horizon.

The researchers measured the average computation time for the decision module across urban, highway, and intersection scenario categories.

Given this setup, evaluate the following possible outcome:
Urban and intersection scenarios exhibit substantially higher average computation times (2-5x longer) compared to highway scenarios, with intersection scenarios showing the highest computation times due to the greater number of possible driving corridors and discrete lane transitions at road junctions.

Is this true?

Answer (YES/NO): NO